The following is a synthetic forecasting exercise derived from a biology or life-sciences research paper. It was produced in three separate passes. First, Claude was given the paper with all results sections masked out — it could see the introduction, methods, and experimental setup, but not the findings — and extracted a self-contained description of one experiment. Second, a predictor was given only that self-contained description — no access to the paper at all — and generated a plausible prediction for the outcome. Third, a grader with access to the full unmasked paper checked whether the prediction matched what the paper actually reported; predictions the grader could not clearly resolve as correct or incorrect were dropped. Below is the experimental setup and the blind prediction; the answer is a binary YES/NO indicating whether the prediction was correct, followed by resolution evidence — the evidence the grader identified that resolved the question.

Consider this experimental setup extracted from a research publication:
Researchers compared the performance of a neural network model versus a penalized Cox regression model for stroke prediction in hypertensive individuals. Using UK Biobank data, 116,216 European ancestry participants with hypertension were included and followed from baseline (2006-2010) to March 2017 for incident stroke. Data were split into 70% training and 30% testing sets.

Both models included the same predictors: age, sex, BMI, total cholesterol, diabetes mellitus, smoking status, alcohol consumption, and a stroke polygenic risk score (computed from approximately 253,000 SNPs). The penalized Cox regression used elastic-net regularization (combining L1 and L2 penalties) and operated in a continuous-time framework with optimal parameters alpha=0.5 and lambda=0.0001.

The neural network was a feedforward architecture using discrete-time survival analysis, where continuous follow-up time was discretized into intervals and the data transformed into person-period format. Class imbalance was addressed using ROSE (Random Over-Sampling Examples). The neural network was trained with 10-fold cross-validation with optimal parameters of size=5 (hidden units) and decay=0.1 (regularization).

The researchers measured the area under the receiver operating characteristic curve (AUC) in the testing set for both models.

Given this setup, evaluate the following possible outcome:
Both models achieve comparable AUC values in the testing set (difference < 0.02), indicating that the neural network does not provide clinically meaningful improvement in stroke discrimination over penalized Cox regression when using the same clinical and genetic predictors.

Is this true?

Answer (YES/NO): YES